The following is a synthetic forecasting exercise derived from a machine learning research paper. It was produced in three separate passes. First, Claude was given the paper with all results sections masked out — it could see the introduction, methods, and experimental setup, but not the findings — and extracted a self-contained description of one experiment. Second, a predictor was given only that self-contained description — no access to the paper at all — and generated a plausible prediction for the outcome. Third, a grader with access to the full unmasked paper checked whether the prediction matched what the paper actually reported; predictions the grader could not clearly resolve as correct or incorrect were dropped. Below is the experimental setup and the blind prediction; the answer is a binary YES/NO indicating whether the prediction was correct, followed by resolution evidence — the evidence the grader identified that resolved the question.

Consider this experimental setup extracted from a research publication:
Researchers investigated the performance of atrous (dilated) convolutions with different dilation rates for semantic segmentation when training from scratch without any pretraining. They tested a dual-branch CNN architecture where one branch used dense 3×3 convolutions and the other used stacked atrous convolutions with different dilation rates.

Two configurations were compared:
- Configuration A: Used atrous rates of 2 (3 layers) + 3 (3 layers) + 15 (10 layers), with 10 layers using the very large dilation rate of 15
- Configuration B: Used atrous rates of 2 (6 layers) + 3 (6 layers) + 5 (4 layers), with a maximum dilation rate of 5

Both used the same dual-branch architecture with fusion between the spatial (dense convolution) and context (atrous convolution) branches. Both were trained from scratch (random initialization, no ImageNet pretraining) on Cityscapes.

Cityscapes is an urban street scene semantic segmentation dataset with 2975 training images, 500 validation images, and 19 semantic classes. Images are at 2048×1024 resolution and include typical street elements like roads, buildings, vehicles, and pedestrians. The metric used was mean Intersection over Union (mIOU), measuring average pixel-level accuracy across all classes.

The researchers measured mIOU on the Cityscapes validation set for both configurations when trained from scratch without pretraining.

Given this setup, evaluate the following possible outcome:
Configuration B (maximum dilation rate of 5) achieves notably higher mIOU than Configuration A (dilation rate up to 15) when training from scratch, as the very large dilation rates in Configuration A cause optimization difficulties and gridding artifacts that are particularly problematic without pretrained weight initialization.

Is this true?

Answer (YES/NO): NO